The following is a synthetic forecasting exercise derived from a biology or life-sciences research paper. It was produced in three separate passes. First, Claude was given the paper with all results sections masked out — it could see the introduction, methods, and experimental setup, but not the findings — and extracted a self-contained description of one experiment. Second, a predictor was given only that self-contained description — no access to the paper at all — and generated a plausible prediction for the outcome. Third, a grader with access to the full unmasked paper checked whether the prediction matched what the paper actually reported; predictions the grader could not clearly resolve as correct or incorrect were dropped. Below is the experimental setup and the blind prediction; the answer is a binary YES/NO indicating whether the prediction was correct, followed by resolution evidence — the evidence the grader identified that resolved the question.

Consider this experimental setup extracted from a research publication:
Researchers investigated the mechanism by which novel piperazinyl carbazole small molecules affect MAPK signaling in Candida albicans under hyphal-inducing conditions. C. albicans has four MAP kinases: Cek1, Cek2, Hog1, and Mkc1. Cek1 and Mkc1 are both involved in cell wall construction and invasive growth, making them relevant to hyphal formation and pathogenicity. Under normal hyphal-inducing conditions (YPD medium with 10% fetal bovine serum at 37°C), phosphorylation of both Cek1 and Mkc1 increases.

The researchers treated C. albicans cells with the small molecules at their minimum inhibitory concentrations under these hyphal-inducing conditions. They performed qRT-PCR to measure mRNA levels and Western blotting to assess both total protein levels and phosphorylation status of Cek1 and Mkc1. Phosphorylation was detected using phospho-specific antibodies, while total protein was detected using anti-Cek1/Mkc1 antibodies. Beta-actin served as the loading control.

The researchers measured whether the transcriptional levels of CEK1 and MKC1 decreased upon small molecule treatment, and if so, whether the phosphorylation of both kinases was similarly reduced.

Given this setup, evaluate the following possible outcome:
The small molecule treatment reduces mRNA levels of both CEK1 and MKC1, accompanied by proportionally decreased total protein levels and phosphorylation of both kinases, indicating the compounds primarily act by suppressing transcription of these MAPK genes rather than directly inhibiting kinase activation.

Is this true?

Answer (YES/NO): NO